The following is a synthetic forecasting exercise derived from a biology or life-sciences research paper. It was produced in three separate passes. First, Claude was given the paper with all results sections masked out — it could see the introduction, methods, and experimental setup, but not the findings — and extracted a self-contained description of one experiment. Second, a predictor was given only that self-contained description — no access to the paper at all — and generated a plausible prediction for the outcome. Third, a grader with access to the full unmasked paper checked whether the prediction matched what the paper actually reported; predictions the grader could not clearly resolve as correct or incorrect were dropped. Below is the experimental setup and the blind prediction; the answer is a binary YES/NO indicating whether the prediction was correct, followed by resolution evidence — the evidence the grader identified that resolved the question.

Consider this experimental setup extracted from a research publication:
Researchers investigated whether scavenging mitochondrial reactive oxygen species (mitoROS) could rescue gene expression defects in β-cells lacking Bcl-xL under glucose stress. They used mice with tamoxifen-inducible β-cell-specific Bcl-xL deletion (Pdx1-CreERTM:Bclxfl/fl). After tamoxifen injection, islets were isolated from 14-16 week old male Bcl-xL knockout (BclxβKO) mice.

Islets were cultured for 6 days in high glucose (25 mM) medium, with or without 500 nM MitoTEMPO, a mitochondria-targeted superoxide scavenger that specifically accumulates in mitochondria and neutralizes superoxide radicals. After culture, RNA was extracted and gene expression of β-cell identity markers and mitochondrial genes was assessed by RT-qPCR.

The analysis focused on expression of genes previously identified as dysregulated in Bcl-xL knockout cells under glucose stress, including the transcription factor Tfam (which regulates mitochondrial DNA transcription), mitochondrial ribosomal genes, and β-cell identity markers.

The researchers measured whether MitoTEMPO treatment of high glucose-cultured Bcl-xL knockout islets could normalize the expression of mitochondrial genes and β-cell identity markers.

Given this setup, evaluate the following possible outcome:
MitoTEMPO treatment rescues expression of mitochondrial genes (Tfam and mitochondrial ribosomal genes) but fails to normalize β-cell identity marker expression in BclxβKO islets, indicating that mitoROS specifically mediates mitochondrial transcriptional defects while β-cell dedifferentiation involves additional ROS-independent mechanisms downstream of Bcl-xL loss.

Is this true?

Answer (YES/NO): NO